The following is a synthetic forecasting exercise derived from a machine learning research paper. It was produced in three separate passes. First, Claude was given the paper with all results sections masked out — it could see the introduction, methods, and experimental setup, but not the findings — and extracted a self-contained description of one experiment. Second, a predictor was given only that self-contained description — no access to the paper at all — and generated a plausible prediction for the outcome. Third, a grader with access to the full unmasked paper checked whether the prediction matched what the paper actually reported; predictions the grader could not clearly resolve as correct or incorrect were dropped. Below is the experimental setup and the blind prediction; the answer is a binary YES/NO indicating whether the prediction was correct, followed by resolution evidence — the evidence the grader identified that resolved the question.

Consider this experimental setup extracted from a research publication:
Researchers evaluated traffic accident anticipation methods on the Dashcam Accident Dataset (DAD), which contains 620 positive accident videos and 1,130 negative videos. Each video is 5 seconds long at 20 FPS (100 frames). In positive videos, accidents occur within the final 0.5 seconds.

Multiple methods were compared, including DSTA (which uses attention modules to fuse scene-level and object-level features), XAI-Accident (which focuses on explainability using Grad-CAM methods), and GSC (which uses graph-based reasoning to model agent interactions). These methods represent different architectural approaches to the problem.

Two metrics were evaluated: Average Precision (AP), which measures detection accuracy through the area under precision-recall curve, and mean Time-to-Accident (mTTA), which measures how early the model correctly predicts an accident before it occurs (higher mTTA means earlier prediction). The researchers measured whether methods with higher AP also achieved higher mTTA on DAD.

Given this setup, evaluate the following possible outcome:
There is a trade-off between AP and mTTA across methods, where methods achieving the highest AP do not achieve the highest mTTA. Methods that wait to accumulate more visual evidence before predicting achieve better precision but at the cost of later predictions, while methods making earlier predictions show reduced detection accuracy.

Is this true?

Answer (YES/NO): YES